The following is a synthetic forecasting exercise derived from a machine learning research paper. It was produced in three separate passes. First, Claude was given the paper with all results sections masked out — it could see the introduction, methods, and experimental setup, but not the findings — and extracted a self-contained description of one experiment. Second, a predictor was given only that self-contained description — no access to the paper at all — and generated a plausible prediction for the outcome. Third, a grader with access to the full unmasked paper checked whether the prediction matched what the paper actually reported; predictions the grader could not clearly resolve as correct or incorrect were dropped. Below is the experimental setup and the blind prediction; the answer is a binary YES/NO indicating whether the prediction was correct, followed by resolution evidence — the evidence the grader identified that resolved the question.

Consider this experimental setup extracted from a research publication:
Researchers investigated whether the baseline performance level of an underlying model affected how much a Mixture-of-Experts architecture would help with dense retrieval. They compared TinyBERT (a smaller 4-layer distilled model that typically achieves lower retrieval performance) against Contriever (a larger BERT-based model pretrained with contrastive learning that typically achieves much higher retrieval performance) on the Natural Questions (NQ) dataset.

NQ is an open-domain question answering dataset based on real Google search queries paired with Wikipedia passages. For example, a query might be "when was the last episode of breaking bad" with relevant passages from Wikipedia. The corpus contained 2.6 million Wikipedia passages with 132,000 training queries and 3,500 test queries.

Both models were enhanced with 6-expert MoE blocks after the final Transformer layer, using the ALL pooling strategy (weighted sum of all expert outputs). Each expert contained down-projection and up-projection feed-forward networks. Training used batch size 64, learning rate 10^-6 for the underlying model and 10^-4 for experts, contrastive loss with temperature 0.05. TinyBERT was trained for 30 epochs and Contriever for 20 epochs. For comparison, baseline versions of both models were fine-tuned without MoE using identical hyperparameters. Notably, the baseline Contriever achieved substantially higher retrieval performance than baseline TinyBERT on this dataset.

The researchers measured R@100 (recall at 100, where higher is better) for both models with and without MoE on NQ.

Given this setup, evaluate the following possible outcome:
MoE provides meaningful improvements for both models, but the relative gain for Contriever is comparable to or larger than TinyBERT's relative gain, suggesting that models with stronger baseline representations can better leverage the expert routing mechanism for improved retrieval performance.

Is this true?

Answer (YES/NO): NO